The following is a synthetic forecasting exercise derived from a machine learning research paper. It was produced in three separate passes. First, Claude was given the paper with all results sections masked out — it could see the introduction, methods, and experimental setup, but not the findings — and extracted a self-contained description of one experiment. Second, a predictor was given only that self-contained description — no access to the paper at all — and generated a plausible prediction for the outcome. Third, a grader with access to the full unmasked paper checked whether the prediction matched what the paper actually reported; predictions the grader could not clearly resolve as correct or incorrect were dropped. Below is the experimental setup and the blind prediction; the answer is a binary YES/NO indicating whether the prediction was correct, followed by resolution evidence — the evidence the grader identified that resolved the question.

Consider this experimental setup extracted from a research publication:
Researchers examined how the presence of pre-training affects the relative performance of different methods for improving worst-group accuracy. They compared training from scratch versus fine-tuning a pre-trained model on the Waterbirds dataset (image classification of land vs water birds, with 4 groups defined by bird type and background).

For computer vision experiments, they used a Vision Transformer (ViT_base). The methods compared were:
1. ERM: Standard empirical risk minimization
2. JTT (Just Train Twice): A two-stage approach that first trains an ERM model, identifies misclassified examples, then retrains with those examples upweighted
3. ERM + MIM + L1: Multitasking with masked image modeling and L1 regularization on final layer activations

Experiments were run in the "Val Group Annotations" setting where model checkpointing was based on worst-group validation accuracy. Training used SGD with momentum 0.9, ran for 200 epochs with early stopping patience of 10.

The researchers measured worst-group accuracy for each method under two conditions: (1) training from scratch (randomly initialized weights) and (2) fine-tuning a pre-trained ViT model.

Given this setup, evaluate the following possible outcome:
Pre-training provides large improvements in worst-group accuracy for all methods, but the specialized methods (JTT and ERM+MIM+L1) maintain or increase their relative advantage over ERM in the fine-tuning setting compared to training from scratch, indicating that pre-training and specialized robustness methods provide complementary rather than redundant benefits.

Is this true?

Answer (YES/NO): NO